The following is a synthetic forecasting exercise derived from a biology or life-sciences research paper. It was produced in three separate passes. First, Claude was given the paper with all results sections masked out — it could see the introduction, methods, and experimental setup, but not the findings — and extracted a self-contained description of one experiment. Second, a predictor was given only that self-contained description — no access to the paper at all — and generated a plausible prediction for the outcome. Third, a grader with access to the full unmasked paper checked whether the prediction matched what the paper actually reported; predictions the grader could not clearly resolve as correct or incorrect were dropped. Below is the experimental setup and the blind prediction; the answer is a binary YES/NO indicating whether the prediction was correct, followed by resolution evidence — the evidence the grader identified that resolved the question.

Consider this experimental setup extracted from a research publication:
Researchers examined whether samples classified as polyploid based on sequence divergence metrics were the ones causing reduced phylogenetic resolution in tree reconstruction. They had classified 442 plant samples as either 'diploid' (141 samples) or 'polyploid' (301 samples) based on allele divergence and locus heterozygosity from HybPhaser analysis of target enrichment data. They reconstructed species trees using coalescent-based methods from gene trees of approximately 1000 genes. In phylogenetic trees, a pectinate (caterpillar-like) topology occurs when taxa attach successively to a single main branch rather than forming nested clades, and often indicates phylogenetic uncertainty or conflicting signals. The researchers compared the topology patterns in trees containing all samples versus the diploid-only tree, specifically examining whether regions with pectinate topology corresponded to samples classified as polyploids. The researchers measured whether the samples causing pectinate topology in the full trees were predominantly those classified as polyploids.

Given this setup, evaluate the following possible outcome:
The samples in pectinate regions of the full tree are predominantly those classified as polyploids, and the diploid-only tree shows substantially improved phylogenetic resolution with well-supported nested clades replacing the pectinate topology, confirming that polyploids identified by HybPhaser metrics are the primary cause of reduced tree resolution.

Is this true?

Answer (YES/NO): YES